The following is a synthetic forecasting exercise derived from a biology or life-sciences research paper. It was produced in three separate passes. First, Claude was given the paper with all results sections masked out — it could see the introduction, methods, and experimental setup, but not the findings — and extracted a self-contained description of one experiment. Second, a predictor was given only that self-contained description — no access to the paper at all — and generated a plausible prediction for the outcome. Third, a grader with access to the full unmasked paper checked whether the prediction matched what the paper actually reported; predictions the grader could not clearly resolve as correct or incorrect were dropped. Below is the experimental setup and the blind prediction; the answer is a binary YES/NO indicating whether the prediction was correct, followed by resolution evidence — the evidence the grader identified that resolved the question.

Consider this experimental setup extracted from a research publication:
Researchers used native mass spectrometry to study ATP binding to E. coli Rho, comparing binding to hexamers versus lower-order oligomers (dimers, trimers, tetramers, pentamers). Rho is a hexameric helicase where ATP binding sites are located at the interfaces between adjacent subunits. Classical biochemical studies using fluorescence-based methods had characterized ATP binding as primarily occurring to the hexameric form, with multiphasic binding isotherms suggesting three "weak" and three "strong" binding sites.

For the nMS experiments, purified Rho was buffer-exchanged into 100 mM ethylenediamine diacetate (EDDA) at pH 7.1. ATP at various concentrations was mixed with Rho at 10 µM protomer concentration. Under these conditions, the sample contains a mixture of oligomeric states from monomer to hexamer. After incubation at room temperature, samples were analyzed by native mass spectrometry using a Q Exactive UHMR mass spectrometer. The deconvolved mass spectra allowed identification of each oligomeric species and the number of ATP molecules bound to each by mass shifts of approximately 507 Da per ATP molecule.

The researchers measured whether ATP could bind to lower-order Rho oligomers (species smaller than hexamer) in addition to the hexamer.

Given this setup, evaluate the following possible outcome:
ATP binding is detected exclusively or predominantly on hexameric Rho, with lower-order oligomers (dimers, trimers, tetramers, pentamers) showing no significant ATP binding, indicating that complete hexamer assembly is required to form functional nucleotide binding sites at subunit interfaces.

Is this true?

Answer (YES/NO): NO